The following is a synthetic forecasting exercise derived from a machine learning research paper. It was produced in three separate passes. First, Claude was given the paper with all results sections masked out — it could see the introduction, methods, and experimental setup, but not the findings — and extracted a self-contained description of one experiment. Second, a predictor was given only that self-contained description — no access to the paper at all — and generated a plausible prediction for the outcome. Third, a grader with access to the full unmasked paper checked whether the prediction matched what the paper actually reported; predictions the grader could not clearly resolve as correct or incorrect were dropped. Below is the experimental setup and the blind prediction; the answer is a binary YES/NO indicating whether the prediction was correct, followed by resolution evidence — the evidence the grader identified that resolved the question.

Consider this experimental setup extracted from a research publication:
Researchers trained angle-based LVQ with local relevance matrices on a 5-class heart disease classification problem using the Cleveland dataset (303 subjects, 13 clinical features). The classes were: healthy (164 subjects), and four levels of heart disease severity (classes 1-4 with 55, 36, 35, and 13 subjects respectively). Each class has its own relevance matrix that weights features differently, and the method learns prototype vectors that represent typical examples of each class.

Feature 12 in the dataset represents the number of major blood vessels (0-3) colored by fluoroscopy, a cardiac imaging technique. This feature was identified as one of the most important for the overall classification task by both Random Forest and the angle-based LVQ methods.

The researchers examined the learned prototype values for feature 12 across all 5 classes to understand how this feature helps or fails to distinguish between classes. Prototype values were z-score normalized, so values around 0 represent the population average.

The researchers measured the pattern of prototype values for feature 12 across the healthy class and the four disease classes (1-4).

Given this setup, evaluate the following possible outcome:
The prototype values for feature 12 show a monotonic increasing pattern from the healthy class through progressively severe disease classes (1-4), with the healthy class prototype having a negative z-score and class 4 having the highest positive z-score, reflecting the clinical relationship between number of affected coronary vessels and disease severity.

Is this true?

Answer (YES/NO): NO